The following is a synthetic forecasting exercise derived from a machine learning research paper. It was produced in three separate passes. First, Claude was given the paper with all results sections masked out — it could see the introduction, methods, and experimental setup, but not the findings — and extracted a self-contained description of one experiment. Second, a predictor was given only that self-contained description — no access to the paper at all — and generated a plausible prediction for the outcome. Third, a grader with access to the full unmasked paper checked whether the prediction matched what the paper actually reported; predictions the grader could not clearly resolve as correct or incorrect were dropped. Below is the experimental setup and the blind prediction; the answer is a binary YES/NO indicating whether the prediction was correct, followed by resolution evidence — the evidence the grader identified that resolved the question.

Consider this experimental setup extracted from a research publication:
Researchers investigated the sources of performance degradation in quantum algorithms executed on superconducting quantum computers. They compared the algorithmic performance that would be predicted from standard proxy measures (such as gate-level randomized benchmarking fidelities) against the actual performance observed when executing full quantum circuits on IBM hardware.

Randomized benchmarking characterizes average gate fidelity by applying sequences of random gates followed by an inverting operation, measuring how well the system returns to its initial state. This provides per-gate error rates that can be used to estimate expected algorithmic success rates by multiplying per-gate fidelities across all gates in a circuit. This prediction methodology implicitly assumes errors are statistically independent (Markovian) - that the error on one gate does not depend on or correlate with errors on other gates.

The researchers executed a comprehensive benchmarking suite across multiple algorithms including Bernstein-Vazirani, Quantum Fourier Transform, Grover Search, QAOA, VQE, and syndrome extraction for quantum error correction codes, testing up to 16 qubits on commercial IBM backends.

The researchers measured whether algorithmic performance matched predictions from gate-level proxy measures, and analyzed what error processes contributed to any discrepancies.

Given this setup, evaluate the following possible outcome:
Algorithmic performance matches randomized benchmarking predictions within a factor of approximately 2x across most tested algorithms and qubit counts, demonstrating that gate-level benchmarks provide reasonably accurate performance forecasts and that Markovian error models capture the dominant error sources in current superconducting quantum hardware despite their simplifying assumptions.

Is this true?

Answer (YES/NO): NO